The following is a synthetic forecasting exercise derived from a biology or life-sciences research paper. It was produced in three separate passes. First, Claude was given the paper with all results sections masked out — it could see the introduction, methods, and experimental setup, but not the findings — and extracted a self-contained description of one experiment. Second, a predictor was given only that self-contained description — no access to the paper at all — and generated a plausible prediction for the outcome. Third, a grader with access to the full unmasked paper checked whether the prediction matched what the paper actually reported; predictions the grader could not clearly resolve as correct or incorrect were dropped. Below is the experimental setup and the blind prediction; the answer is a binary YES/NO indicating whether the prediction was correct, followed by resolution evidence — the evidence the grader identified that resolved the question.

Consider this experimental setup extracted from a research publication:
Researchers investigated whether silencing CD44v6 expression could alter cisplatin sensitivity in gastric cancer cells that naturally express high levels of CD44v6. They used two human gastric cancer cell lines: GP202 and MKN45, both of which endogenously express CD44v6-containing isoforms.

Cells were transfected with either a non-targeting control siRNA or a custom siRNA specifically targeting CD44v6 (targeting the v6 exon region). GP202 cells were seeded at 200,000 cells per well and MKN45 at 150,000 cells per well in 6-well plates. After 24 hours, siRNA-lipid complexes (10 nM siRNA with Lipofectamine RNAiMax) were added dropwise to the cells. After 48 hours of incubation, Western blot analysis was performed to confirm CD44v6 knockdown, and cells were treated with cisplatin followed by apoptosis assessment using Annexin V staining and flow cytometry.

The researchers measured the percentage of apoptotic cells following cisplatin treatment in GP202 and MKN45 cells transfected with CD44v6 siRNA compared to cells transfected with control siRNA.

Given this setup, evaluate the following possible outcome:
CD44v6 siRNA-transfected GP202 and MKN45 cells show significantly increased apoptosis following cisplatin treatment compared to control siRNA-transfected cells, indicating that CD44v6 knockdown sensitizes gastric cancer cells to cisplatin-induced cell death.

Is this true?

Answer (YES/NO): YES